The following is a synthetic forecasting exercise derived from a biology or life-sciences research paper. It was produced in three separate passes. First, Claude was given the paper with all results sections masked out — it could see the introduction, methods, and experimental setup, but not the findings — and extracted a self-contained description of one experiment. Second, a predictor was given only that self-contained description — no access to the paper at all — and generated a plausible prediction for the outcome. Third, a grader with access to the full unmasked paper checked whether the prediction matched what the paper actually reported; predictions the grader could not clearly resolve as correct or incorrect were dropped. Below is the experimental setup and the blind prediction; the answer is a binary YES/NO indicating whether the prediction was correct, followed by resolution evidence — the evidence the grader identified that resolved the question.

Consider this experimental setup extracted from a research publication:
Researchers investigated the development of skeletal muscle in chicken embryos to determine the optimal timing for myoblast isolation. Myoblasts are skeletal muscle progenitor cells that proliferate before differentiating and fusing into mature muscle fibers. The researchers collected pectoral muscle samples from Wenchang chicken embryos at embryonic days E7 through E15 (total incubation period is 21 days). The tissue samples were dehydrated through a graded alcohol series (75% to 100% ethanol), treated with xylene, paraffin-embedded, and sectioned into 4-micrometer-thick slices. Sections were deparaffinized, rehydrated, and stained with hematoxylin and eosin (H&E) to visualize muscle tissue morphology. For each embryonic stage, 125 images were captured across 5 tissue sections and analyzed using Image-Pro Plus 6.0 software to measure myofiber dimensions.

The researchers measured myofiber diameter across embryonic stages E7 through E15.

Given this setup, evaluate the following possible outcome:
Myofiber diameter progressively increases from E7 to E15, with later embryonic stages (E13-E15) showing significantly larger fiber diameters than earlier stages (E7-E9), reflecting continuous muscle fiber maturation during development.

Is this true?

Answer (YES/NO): NO